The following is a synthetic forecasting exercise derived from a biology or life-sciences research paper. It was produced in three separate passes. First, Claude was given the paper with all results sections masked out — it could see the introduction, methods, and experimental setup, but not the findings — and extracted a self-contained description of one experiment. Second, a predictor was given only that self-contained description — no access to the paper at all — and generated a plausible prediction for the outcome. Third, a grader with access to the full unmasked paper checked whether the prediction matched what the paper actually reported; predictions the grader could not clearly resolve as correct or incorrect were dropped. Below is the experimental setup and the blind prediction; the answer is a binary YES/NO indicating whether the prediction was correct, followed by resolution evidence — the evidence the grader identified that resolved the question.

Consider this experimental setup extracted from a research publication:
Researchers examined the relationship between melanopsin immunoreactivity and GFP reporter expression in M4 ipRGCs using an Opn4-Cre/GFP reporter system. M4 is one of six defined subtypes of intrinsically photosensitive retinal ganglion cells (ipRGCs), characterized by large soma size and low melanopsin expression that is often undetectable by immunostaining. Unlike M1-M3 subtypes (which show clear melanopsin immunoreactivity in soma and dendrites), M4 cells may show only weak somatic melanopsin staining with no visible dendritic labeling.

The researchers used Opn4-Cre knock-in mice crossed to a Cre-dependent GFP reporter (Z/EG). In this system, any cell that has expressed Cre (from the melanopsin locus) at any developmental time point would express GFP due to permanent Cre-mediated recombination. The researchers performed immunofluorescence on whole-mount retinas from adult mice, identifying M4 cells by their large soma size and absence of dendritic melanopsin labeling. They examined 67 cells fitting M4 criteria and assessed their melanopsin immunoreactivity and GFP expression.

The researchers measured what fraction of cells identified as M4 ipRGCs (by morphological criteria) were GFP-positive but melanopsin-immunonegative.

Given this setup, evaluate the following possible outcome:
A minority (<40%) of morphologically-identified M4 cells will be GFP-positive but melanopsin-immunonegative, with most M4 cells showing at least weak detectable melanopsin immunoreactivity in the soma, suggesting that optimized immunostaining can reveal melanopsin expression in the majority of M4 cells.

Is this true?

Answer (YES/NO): NO